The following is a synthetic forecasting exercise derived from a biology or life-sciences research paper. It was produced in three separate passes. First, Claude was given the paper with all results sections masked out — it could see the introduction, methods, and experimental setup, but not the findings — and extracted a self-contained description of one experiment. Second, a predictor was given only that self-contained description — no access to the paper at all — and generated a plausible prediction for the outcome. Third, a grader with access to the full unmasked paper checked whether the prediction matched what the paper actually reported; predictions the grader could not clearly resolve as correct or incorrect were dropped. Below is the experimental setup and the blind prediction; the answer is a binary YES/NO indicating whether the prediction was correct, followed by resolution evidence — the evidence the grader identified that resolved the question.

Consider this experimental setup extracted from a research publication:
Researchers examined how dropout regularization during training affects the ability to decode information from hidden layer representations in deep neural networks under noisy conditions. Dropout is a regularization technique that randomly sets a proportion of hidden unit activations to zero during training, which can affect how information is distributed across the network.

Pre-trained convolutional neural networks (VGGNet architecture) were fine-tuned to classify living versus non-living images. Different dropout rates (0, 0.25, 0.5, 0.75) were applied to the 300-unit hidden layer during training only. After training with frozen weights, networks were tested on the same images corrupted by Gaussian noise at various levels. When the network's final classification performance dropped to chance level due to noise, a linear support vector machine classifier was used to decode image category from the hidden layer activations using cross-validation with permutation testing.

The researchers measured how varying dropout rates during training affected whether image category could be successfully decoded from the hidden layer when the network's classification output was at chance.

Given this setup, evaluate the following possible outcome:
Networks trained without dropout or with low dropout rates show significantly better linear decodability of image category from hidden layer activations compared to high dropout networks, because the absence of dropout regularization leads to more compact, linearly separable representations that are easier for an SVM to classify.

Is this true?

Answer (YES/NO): NO